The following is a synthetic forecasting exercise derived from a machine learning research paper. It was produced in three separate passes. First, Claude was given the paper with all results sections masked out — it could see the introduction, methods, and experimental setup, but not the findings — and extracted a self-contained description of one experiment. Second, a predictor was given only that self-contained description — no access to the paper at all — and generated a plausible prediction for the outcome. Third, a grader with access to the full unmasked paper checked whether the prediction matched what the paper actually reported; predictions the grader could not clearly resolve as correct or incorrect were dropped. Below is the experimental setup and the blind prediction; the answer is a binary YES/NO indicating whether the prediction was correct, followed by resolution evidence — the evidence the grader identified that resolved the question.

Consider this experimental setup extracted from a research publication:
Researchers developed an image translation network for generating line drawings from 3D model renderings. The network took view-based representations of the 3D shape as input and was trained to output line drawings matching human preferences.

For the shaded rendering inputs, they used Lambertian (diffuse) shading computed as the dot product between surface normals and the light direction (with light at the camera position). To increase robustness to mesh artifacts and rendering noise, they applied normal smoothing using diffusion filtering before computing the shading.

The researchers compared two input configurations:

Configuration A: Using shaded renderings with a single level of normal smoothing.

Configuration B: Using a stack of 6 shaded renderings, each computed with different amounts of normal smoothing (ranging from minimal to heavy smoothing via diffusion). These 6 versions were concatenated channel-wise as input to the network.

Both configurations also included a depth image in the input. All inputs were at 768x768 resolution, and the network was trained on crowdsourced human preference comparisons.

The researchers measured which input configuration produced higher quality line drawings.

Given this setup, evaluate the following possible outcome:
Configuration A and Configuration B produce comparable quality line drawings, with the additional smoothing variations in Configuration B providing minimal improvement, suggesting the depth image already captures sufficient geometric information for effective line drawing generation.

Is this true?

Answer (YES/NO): NO